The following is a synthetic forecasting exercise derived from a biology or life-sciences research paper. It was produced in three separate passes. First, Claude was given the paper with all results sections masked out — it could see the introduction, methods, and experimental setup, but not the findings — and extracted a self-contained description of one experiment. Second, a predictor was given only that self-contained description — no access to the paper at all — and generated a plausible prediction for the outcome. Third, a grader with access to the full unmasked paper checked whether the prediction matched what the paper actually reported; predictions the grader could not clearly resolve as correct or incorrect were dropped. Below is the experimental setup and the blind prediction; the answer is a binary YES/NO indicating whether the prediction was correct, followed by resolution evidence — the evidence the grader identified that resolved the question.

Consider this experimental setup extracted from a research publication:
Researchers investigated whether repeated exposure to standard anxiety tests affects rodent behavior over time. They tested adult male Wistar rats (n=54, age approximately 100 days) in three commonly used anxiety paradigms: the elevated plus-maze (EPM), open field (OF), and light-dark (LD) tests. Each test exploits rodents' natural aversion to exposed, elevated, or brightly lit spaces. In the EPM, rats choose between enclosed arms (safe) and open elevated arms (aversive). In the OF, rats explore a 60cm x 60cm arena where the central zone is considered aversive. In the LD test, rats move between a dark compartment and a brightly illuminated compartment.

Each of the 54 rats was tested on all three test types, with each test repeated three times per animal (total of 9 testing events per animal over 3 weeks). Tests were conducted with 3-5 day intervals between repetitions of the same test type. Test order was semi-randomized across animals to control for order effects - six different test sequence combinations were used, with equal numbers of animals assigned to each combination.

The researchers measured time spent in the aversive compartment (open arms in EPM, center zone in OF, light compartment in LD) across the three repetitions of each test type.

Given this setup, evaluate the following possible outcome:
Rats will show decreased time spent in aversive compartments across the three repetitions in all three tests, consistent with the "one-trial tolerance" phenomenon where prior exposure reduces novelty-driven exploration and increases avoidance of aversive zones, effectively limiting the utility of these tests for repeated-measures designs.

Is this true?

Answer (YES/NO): NO